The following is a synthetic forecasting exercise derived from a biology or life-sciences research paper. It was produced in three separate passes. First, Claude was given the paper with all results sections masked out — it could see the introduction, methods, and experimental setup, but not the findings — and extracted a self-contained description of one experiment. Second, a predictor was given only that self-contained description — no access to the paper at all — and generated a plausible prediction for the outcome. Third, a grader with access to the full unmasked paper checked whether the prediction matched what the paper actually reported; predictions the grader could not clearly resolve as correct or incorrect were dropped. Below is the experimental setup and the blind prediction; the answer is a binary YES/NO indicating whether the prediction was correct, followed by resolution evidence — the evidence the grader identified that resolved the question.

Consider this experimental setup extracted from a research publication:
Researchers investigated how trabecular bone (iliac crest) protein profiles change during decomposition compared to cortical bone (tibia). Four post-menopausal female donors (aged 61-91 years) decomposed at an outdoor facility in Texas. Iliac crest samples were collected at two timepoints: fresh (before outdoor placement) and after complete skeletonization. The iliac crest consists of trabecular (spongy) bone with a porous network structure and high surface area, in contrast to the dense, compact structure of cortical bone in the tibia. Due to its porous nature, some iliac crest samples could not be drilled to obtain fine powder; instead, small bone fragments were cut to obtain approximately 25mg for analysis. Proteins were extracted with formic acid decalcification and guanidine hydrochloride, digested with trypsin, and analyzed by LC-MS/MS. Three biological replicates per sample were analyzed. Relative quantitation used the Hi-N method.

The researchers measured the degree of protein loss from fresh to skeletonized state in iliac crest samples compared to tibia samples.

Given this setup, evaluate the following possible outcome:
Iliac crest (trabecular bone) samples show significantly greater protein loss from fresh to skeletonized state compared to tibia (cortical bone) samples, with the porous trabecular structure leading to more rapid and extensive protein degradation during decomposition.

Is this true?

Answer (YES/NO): YES